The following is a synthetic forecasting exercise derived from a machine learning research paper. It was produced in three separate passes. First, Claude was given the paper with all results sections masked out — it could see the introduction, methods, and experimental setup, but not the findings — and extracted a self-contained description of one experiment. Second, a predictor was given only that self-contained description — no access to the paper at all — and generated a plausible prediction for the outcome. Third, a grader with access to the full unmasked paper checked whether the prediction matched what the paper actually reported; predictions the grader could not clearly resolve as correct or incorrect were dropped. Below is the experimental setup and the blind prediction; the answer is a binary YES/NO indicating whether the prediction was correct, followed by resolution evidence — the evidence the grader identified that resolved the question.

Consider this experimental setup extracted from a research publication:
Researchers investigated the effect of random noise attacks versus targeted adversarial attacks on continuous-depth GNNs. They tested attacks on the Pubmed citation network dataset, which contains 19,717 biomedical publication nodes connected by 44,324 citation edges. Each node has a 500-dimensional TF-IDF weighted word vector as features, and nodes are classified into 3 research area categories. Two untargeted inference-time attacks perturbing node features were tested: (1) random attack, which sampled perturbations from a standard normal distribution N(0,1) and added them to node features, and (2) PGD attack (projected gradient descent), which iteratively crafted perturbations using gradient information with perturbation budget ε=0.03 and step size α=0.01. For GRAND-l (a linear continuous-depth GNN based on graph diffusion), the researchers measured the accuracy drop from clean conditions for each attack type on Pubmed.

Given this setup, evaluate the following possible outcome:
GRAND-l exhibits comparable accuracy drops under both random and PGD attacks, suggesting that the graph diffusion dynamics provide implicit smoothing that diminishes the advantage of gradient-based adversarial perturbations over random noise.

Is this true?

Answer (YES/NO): YES